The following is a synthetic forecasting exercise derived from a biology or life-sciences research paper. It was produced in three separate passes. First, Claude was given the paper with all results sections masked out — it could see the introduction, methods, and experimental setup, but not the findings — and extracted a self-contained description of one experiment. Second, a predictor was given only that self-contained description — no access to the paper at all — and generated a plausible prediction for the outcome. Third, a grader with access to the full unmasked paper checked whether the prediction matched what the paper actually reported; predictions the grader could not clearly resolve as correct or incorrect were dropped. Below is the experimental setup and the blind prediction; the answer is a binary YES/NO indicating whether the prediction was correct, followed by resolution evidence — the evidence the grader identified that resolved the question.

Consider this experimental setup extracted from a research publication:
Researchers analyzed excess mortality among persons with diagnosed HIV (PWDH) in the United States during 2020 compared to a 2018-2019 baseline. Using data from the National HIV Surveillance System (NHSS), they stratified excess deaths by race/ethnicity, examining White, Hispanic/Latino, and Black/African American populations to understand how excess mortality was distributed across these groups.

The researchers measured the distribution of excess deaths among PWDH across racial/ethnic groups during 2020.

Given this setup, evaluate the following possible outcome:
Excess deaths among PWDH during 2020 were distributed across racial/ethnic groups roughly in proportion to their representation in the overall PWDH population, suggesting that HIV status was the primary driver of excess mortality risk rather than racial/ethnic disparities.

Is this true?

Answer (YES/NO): NO